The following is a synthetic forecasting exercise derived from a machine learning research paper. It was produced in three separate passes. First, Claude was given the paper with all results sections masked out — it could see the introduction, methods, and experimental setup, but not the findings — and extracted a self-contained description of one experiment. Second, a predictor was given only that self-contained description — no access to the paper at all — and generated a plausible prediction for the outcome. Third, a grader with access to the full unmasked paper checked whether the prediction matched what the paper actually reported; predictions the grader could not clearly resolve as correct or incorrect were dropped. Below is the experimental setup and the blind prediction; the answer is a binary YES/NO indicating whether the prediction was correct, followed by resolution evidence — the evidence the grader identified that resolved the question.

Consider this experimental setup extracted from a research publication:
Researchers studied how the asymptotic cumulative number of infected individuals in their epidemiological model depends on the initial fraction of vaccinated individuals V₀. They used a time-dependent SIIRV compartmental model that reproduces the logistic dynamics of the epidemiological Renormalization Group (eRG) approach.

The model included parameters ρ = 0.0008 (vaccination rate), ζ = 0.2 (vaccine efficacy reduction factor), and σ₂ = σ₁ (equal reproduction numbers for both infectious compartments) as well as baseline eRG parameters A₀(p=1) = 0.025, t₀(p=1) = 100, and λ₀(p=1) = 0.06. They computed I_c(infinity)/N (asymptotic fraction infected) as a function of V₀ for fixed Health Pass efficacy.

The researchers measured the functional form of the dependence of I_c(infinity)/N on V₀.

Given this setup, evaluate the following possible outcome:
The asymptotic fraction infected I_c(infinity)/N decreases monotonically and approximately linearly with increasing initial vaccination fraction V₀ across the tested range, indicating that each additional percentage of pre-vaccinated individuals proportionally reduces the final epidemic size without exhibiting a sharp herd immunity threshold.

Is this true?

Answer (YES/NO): NO